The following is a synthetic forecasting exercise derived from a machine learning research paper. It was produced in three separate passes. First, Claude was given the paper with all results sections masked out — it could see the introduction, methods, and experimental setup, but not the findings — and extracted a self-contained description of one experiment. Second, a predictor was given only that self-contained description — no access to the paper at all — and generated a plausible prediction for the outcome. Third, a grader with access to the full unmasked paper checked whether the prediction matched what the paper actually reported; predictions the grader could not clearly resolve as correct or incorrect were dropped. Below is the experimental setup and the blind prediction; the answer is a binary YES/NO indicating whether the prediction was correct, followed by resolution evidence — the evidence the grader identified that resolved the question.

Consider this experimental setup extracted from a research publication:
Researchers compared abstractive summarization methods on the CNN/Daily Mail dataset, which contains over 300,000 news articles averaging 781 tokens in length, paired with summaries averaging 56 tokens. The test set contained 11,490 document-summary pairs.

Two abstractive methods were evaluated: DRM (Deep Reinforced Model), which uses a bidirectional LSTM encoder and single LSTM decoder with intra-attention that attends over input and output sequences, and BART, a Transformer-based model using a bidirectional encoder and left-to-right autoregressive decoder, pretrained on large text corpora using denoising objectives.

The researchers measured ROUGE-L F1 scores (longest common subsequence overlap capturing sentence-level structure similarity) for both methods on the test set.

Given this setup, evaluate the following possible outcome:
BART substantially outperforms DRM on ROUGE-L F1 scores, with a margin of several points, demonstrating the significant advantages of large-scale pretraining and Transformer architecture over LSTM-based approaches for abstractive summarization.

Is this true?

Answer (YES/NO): NO